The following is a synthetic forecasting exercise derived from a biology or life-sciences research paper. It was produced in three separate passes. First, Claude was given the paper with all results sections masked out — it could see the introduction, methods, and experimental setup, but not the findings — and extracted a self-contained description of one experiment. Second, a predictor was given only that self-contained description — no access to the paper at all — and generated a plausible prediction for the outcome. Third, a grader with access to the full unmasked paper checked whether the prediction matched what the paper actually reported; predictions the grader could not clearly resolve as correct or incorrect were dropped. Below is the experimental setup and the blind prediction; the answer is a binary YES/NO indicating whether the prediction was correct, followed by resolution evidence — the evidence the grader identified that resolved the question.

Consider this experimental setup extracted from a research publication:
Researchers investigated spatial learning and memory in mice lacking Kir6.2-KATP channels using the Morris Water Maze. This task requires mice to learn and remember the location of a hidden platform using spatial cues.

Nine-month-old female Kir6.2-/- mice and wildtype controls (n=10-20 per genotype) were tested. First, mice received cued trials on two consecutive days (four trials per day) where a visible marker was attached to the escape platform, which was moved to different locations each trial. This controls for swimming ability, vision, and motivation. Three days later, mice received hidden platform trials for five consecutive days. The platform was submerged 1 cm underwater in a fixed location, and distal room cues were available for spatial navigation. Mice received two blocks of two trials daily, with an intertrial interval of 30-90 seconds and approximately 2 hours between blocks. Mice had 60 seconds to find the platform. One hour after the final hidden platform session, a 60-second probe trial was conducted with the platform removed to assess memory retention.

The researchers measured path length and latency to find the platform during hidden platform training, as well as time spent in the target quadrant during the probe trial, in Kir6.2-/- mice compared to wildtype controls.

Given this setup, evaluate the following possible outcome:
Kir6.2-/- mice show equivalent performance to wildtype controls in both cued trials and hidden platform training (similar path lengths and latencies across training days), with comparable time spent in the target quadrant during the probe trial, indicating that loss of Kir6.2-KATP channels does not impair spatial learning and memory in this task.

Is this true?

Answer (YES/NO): NO